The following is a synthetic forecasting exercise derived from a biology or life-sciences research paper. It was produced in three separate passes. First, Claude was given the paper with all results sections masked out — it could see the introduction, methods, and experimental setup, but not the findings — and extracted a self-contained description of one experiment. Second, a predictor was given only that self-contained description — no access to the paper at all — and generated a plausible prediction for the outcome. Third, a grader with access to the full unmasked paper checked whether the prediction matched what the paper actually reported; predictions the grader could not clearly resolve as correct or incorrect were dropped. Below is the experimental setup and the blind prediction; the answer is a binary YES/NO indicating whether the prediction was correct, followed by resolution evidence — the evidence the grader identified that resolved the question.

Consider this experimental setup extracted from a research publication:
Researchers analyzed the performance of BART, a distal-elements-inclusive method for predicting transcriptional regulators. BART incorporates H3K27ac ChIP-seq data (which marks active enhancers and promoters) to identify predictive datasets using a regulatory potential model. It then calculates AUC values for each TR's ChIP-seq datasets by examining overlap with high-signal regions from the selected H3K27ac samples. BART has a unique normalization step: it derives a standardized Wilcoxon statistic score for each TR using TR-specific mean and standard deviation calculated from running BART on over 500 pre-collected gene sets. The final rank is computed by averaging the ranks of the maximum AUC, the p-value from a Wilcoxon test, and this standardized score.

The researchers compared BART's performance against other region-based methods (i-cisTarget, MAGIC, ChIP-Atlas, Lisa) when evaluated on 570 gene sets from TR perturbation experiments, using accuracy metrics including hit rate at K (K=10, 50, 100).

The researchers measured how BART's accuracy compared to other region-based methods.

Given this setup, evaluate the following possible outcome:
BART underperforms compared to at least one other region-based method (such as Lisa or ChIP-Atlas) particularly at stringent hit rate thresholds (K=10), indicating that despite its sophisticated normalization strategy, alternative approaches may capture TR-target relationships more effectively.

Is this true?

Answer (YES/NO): NO